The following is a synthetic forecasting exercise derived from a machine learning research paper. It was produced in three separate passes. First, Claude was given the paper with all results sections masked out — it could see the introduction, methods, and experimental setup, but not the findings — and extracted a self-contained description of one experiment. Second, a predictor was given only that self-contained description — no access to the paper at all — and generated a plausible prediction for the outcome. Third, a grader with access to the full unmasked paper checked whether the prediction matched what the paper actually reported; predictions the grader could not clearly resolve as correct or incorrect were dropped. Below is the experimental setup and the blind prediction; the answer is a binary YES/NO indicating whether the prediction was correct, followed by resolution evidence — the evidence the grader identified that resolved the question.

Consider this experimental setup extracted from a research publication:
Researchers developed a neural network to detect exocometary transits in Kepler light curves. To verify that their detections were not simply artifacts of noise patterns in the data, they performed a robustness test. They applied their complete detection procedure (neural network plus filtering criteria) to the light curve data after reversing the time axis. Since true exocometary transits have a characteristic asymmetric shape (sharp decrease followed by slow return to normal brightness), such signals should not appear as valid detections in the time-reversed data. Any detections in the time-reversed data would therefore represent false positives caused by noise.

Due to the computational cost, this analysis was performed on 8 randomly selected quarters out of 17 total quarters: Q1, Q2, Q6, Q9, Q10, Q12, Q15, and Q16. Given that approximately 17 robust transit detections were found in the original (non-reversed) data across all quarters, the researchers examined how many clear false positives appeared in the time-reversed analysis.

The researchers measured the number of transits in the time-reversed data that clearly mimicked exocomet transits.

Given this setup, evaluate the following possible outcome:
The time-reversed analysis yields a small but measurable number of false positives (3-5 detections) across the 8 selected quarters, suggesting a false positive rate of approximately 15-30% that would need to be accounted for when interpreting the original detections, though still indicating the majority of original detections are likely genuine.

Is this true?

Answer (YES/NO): NO